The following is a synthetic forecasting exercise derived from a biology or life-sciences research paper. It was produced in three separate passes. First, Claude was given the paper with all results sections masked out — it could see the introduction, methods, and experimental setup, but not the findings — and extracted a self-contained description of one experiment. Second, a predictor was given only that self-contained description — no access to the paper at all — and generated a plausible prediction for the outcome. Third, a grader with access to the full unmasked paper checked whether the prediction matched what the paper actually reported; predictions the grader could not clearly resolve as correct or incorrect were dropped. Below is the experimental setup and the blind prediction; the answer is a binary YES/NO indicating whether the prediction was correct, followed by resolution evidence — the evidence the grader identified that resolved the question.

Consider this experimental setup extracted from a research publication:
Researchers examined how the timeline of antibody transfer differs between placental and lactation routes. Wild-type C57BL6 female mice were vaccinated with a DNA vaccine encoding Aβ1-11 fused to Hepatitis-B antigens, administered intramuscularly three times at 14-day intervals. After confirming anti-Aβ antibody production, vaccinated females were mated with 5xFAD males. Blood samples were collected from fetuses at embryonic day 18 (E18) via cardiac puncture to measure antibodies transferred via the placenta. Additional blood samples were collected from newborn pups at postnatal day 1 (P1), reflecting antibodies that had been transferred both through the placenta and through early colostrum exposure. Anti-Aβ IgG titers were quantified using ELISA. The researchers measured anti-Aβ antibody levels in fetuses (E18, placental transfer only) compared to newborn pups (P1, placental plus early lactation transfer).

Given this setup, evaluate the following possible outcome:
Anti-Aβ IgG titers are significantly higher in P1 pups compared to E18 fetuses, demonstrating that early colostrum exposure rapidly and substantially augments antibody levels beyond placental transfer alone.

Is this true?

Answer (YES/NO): YES